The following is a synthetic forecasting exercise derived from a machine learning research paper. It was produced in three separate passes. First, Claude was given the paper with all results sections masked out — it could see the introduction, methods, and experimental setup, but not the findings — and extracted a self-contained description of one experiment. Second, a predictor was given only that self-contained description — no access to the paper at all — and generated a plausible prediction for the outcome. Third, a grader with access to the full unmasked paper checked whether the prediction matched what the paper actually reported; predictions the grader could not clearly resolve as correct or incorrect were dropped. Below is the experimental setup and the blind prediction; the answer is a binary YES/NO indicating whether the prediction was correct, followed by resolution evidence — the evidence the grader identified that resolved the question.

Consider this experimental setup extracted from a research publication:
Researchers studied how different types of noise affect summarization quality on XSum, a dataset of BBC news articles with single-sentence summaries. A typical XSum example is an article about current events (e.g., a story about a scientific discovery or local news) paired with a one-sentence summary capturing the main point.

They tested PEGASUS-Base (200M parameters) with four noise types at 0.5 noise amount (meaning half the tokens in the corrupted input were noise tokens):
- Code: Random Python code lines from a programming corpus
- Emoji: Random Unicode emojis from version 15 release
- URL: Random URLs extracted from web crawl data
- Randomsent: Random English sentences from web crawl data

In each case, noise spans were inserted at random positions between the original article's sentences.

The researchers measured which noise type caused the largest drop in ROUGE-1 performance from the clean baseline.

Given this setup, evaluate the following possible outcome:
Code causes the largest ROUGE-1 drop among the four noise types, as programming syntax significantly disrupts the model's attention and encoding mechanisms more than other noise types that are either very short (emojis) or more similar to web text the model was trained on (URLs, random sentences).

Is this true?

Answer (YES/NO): NO